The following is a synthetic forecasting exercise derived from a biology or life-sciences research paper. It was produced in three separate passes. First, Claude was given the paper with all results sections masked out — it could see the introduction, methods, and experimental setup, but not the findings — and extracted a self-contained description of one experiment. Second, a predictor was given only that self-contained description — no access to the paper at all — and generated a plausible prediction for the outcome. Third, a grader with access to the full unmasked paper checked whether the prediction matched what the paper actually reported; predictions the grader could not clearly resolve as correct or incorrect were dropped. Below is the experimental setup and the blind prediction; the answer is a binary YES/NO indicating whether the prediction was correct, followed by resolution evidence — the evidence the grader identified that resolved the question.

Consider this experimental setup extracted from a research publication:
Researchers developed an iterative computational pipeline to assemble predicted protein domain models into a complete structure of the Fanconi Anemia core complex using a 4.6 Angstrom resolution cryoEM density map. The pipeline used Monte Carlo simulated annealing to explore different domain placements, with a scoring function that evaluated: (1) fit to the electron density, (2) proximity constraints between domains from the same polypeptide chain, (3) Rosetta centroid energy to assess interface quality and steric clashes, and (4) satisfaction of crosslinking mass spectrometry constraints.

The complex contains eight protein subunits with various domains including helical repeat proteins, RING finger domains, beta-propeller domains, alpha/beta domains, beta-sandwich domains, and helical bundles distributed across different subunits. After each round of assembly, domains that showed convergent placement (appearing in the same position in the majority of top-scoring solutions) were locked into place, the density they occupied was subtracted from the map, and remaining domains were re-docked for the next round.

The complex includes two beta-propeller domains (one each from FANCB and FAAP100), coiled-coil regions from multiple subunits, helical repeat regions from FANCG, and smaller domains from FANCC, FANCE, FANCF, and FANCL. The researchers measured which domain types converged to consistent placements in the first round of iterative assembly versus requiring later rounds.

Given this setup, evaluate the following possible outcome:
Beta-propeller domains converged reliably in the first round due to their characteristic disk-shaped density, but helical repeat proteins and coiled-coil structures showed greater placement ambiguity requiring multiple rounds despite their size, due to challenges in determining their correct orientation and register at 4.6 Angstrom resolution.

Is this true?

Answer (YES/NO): NO